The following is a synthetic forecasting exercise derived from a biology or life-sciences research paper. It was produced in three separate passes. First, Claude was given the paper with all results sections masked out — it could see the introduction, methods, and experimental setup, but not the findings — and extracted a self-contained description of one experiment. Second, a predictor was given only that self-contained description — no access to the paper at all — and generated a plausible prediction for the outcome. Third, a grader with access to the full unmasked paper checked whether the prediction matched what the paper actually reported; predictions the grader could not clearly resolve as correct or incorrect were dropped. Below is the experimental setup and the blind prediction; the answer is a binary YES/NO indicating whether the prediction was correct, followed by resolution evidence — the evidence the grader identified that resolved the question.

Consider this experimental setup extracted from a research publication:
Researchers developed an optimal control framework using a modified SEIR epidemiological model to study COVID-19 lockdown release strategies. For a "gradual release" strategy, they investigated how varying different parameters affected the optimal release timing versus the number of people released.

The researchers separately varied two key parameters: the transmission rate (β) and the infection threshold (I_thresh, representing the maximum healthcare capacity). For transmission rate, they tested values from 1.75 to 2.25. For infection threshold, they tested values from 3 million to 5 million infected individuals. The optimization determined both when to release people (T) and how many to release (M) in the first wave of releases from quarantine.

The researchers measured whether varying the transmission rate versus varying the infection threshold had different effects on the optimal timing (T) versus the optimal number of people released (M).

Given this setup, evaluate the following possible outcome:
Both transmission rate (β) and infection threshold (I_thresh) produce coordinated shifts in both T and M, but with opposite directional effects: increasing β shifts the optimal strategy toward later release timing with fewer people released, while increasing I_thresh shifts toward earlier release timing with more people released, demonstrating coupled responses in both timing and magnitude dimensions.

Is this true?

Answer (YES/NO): NO